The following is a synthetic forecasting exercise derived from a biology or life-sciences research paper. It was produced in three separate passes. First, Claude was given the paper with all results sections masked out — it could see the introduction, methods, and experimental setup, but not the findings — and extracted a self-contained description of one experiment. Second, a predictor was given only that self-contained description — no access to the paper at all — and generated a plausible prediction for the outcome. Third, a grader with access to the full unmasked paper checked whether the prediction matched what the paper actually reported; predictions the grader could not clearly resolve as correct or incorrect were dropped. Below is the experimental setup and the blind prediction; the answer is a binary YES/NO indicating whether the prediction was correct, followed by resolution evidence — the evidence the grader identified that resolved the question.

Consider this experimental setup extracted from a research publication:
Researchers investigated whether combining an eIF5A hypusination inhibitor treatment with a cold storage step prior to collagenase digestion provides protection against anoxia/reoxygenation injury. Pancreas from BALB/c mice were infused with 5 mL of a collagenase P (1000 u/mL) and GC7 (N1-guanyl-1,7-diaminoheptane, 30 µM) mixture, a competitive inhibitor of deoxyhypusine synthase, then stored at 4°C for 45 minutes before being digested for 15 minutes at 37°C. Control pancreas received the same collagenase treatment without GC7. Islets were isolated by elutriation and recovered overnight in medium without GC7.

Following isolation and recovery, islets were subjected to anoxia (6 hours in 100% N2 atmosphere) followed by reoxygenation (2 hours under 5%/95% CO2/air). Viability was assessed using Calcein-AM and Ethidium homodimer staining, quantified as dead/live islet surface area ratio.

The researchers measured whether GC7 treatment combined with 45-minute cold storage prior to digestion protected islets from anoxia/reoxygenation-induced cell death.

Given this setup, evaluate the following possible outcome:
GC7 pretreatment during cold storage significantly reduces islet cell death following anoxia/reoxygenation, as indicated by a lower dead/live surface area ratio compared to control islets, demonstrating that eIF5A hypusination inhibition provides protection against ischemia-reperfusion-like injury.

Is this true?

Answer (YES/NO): YES